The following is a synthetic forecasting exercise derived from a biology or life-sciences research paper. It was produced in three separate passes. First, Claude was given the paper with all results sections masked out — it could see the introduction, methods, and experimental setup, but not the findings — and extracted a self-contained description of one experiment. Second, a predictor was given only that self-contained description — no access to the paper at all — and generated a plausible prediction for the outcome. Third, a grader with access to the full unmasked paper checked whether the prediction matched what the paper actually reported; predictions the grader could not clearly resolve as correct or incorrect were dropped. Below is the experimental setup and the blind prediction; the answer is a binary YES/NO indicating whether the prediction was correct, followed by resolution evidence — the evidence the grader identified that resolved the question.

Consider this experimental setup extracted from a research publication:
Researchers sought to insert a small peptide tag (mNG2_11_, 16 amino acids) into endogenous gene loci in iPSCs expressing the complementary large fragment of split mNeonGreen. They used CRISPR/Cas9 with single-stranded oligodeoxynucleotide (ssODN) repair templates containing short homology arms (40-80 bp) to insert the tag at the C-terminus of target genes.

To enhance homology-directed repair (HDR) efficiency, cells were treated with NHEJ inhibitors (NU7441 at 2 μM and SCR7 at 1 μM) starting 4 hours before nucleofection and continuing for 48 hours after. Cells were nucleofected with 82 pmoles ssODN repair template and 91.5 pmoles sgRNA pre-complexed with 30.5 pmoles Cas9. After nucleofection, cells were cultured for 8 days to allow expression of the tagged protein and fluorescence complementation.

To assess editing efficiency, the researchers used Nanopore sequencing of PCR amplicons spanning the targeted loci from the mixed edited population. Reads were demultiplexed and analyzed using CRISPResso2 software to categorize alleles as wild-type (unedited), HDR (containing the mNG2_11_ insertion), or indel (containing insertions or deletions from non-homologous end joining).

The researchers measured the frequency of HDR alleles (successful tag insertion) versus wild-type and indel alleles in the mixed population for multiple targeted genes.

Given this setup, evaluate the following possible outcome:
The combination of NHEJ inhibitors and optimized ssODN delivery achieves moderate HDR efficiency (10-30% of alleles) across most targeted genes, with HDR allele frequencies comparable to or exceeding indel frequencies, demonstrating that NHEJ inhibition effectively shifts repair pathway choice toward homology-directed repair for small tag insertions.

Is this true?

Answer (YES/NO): NO